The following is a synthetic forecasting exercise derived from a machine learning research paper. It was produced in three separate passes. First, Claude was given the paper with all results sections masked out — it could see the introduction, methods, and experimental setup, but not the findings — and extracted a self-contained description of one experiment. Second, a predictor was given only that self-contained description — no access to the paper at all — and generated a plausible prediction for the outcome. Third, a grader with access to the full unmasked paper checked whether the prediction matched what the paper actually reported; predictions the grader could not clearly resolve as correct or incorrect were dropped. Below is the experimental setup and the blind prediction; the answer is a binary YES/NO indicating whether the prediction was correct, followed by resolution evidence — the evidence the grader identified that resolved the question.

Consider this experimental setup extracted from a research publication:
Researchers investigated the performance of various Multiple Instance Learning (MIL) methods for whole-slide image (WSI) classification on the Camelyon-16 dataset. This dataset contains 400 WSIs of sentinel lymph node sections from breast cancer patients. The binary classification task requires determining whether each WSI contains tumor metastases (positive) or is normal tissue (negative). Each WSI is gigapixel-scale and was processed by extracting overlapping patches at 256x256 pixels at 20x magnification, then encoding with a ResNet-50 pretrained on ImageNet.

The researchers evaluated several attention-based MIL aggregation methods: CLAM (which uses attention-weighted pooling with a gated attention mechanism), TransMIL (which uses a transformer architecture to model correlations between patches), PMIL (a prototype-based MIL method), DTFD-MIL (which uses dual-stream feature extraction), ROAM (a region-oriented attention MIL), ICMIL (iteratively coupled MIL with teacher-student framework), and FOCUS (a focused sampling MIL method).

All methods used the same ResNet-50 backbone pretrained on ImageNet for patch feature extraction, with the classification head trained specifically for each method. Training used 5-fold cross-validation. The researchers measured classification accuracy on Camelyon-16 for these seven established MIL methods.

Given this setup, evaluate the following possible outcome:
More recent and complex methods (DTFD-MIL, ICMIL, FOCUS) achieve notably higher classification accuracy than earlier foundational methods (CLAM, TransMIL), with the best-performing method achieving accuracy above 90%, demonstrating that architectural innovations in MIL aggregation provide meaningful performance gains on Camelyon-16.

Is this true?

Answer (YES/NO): NO